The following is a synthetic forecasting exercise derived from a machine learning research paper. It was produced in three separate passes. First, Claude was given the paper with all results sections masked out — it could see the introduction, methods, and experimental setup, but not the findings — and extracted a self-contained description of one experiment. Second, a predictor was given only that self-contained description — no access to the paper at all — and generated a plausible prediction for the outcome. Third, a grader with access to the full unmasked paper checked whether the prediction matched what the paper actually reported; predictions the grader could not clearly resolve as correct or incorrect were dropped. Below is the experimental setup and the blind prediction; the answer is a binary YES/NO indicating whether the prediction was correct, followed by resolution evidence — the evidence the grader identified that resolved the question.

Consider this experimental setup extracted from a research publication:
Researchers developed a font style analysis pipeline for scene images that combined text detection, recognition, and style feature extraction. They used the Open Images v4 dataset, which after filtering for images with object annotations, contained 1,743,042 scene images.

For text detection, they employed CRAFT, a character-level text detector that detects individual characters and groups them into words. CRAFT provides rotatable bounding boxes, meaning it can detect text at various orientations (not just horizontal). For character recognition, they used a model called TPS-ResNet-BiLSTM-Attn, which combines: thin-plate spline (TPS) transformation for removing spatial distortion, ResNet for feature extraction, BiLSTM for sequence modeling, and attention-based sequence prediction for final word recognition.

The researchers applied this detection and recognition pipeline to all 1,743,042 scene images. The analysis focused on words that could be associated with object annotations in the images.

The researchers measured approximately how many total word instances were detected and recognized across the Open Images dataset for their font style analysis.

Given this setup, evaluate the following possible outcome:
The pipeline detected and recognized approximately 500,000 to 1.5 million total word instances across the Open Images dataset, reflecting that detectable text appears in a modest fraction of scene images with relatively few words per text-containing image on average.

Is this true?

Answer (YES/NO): YES